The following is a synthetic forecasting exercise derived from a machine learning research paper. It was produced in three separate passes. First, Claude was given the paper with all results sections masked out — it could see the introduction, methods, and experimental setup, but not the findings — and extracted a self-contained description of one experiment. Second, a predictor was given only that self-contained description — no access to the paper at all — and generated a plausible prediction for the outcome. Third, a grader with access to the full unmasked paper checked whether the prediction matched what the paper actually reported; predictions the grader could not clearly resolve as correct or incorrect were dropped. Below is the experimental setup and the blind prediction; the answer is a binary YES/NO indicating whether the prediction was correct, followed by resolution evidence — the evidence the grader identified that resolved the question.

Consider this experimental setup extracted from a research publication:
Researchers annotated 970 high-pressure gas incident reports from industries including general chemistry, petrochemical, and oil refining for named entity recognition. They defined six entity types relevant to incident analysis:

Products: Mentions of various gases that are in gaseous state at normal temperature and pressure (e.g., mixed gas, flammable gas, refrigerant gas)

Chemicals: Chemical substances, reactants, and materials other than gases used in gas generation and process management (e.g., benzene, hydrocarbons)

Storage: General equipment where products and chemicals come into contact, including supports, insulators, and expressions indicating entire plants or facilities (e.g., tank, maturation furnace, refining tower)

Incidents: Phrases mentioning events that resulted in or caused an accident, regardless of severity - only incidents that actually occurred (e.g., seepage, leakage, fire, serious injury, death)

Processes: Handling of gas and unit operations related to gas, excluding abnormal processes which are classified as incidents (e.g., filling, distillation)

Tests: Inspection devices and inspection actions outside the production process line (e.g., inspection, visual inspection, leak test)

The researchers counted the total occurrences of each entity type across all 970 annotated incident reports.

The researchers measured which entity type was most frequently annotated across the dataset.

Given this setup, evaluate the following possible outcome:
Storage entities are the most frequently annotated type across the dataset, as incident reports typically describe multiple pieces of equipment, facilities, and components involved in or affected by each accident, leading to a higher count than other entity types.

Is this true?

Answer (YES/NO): YES